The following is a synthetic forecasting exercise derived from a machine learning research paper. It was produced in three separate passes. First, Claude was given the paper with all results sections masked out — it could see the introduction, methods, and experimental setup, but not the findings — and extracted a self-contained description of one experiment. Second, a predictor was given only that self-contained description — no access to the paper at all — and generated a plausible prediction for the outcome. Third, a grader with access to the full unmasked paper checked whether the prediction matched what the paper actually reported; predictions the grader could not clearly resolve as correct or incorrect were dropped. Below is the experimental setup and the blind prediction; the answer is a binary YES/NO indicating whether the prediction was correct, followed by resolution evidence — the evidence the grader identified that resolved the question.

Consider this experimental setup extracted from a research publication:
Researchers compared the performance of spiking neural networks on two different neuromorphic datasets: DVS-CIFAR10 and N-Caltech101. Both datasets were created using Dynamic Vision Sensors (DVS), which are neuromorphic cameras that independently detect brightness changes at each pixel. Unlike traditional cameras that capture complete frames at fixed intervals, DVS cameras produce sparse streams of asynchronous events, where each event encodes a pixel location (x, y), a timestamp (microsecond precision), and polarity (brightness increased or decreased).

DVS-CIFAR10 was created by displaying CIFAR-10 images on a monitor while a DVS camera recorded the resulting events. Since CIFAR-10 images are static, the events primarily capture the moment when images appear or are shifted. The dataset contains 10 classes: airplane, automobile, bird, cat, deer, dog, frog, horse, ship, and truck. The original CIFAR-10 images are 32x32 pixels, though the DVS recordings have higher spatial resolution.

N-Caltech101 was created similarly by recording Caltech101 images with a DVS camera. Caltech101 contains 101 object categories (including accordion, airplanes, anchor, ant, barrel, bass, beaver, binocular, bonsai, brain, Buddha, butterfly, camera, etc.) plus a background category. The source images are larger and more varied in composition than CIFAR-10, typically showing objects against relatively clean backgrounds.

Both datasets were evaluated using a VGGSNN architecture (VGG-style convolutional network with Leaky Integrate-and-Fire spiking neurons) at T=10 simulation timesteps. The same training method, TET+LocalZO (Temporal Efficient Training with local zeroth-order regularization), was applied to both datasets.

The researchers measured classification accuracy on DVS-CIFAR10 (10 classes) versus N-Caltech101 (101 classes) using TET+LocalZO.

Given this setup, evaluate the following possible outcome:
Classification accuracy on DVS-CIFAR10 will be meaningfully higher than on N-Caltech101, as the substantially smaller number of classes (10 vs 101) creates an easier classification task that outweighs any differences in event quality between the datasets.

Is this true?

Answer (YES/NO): NO